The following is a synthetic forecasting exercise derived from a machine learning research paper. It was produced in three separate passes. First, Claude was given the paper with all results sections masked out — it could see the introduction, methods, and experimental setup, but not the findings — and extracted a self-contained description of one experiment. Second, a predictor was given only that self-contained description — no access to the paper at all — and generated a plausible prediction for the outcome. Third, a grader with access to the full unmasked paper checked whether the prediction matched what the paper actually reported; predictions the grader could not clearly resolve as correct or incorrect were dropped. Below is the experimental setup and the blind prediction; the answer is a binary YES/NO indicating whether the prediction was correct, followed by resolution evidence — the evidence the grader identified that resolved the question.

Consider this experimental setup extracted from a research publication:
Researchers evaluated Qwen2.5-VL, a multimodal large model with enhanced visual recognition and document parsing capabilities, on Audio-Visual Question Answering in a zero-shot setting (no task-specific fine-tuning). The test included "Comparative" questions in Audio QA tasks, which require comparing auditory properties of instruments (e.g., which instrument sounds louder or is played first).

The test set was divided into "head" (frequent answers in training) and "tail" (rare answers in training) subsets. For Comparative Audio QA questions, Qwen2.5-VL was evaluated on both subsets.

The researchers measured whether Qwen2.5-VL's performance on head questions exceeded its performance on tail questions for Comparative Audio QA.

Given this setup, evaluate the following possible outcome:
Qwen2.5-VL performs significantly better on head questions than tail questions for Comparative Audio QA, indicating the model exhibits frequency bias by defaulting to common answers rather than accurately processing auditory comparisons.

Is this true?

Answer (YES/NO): YES